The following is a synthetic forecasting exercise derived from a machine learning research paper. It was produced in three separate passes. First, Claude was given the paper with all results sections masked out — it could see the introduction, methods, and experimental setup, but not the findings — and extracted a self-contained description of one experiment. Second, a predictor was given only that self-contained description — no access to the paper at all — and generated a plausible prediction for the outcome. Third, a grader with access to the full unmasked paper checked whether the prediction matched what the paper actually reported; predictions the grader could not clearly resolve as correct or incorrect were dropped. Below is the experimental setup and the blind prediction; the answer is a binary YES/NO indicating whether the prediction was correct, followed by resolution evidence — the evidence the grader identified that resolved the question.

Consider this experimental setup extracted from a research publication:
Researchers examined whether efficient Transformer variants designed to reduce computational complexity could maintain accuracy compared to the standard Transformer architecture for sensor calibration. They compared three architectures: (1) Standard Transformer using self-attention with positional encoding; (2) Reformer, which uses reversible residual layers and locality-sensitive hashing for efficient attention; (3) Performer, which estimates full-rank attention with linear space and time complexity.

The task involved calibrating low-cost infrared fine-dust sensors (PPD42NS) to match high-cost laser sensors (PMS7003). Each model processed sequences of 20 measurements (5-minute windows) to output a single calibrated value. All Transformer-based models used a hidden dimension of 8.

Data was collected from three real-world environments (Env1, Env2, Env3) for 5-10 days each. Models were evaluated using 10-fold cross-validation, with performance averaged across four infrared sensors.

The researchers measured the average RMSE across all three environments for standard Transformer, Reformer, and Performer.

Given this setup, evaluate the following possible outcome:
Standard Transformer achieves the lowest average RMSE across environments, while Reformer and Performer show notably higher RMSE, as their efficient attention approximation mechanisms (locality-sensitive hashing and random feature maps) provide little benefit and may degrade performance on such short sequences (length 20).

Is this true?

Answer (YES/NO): NO